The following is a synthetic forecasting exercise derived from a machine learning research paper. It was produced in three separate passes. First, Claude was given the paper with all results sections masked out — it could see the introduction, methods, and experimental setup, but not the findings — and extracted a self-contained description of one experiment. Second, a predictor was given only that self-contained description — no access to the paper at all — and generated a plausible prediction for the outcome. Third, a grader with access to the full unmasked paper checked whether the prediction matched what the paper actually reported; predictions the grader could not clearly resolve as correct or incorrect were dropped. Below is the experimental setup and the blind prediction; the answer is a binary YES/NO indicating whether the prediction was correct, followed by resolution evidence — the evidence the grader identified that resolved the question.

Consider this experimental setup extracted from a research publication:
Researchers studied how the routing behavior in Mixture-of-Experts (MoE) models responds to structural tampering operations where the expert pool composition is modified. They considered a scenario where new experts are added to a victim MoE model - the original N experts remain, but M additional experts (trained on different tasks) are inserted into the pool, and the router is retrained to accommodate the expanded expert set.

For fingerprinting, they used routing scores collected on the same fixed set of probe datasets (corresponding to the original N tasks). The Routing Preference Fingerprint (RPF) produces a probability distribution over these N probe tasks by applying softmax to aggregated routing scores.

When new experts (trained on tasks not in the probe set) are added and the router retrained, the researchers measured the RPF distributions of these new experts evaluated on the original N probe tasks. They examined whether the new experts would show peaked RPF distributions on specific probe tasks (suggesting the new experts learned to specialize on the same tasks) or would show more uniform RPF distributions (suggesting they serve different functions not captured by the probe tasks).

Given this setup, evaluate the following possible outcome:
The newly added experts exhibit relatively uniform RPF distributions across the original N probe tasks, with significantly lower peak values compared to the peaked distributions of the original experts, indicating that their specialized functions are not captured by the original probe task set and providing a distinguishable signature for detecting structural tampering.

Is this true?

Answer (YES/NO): YES